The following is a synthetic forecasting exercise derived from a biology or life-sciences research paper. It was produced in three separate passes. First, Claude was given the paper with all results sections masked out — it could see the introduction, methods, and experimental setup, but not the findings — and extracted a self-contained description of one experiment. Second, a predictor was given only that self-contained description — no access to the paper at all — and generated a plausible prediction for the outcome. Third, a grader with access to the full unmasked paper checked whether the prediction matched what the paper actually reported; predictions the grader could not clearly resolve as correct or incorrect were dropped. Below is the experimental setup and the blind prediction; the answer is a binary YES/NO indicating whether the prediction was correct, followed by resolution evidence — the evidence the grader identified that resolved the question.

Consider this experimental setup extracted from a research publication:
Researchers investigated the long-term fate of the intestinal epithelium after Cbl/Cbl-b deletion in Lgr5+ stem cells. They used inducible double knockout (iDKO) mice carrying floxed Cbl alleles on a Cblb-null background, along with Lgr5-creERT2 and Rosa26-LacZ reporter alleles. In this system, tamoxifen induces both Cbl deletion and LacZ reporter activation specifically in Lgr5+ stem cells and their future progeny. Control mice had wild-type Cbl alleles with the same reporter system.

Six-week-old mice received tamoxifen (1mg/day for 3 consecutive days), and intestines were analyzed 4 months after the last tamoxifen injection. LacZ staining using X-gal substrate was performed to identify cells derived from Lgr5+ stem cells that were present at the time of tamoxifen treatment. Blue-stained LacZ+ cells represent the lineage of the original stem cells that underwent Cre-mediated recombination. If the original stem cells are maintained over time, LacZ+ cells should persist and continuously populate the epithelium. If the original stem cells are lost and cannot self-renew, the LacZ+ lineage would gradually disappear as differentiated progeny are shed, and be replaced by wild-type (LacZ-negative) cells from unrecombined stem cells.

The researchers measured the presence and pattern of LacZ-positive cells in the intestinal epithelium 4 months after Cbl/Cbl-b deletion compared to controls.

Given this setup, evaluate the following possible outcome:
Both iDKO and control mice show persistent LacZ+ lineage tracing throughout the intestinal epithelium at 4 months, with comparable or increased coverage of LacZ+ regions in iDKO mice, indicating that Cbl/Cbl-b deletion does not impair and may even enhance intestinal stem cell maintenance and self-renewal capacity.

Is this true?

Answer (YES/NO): NO